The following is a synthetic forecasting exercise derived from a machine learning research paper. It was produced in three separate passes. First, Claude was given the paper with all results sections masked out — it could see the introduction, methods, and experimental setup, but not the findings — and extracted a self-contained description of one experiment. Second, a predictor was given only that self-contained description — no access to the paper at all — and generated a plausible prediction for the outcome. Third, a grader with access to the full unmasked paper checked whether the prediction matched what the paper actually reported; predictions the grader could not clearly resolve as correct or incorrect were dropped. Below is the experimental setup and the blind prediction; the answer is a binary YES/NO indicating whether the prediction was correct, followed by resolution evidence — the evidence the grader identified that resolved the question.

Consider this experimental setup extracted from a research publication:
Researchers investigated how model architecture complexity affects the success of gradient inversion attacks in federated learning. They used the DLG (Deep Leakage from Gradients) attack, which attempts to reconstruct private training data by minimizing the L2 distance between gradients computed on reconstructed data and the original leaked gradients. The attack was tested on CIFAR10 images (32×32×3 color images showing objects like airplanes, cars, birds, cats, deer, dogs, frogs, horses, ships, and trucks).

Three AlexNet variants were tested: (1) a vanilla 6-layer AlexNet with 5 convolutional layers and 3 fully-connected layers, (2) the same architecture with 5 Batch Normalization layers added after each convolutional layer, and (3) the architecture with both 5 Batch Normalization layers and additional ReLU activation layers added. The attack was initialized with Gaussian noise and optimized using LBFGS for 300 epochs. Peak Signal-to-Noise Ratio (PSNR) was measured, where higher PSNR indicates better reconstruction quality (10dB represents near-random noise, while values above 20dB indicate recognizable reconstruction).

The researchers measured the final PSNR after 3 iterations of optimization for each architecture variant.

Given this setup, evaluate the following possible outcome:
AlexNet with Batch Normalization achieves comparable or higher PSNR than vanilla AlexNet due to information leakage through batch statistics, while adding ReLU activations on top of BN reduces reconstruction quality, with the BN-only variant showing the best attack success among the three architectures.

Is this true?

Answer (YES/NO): NO